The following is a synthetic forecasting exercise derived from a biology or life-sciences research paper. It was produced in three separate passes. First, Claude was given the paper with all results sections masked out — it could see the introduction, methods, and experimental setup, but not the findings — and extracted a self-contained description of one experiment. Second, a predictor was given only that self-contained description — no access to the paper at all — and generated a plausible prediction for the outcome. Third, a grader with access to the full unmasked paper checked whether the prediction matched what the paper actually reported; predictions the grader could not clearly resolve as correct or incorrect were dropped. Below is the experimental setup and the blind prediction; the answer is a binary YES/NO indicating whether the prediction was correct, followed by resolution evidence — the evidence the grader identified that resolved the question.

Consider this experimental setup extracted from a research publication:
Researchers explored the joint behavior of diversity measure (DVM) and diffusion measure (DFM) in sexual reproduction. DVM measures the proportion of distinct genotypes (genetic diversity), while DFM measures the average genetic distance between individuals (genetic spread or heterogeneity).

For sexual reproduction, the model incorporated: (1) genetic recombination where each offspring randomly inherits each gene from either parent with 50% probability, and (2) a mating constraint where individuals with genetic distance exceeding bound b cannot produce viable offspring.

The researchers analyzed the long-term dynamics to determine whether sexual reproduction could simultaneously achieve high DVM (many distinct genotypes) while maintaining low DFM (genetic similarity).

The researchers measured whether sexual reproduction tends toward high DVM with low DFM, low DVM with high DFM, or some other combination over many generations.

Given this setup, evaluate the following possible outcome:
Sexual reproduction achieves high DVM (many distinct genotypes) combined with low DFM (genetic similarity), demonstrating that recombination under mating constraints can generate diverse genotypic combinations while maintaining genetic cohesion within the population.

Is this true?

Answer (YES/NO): YES